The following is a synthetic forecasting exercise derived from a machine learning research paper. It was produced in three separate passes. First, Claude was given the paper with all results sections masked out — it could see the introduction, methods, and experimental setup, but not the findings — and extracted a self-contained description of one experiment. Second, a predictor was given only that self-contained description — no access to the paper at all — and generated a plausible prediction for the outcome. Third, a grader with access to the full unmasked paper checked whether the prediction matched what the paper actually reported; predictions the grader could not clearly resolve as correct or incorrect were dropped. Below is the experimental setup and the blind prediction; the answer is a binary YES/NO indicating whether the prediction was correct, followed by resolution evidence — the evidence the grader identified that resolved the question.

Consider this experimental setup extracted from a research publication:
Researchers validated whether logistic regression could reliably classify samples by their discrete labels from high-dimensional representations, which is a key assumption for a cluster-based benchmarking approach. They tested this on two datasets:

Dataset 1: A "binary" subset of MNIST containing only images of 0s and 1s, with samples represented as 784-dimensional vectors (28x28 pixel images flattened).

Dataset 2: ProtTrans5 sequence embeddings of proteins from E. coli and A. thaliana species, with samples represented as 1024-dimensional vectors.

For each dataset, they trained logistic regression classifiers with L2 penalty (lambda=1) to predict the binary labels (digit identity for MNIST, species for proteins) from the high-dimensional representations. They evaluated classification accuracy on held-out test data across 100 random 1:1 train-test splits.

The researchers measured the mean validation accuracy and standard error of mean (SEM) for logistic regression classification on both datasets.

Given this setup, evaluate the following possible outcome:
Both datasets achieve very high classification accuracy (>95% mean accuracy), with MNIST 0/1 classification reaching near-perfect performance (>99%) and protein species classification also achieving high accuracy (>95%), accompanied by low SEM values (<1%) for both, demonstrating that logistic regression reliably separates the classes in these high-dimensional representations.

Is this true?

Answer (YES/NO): NO